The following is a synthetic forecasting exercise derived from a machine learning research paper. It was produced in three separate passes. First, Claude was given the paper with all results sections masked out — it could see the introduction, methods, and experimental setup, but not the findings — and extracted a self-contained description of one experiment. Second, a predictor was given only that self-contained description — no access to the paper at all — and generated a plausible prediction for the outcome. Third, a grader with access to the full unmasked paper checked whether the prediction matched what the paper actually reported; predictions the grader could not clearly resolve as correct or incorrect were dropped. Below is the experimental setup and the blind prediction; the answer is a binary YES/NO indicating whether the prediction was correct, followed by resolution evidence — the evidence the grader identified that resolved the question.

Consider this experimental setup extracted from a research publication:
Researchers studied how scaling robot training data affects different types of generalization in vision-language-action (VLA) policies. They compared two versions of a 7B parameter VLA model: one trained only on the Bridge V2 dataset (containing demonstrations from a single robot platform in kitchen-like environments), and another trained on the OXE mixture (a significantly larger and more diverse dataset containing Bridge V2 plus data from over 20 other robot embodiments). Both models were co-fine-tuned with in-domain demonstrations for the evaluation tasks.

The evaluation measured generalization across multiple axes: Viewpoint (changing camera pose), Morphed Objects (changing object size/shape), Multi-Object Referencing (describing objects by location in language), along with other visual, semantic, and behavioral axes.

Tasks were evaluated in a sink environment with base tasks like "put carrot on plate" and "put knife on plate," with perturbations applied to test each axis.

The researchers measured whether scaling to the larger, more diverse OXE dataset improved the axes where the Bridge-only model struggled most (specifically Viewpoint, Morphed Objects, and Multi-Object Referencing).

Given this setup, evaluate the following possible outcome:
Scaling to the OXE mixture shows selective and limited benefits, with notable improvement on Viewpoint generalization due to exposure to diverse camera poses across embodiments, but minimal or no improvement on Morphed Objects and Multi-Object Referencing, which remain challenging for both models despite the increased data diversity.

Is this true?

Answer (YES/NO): NO